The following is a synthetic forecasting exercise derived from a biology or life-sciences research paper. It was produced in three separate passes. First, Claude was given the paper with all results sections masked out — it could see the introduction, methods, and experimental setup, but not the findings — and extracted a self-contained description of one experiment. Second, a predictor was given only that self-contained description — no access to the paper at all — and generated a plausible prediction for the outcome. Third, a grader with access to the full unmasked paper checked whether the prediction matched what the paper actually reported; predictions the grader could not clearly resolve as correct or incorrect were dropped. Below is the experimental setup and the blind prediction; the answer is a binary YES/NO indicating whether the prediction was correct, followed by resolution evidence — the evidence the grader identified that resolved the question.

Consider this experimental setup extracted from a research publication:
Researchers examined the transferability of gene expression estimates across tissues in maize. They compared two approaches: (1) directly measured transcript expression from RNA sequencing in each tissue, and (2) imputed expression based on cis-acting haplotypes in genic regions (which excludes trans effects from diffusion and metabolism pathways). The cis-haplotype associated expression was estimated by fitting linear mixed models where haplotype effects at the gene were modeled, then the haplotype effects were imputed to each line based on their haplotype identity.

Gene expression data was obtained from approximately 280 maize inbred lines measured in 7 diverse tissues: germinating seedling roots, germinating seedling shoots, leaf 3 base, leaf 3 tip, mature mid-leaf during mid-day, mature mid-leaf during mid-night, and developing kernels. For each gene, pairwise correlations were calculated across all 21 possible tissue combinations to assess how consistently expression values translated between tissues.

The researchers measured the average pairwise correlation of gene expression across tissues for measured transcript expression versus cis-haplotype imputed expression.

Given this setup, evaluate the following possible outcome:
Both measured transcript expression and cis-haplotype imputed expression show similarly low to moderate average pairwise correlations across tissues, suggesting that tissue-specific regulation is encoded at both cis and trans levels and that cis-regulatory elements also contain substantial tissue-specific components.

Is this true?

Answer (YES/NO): NO